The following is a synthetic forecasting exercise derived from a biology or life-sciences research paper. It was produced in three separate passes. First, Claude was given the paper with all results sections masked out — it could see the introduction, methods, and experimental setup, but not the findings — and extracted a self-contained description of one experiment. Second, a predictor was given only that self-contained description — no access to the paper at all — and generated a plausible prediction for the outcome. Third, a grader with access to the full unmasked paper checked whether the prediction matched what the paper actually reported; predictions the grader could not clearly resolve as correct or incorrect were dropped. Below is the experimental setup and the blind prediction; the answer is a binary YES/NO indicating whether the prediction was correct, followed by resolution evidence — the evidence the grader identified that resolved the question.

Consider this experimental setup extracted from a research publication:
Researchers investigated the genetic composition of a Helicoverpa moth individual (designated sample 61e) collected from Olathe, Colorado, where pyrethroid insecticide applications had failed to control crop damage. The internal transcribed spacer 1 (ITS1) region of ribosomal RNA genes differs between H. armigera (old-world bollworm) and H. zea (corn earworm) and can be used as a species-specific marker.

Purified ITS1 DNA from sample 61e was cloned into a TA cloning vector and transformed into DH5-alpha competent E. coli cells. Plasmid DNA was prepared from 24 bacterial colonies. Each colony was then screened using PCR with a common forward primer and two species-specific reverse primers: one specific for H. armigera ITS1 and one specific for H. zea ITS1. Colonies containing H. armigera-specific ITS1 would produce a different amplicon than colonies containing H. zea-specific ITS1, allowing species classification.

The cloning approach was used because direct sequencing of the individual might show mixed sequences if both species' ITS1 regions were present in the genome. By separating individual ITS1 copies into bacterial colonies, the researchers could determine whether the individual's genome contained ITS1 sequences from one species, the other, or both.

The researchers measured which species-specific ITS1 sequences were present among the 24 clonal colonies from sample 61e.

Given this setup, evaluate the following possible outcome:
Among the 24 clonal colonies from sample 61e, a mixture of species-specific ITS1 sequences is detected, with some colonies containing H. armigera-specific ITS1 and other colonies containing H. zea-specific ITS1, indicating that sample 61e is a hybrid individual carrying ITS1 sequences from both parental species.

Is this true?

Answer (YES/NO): YES